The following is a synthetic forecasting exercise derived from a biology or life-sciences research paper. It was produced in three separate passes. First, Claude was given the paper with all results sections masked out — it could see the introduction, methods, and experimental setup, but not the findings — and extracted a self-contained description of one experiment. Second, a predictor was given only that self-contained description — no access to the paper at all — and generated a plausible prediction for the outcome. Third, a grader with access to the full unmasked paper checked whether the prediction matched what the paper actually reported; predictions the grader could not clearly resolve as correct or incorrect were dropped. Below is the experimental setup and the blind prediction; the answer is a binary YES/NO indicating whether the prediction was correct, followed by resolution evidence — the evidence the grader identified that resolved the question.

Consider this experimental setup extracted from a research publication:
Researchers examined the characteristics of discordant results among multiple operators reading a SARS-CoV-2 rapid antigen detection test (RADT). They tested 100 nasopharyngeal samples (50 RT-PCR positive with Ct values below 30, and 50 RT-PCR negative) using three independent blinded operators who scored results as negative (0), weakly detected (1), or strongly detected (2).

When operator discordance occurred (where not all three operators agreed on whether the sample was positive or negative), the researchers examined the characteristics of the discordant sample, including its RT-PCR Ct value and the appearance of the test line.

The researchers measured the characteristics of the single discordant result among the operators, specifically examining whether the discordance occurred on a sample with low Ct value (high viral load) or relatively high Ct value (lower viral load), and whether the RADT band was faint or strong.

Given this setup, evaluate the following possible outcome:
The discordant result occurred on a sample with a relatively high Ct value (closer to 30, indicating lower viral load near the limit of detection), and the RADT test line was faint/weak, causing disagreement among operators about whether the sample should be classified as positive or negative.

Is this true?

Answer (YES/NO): YES